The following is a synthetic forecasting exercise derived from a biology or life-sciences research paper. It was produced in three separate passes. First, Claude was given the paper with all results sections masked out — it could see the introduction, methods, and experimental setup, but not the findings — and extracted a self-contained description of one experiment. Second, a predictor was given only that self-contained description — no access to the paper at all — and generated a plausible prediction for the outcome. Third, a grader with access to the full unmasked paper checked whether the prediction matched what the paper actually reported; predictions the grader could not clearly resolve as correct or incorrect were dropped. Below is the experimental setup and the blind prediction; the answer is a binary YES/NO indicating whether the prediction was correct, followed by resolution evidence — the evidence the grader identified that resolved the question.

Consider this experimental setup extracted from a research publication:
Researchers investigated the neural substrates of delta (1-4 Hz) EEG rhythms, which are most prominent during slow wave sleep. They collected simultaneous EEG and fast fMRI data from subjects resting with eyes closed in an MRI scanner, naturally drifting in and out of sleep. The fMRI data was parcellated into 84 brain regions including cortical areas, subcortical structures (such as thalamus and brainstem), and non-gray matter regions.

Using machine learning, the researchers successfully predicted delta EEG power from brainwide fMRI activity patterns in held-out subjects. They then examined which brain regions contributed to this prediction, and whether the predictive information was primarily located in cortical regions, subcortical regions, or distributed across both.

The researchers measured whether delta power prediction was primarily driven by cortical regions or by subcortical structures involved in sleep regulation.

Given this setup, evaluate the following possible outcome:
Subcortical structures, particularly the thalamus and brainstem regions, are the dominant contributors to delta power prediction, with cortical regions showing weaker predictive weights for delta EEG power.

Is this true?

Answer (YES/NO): NO